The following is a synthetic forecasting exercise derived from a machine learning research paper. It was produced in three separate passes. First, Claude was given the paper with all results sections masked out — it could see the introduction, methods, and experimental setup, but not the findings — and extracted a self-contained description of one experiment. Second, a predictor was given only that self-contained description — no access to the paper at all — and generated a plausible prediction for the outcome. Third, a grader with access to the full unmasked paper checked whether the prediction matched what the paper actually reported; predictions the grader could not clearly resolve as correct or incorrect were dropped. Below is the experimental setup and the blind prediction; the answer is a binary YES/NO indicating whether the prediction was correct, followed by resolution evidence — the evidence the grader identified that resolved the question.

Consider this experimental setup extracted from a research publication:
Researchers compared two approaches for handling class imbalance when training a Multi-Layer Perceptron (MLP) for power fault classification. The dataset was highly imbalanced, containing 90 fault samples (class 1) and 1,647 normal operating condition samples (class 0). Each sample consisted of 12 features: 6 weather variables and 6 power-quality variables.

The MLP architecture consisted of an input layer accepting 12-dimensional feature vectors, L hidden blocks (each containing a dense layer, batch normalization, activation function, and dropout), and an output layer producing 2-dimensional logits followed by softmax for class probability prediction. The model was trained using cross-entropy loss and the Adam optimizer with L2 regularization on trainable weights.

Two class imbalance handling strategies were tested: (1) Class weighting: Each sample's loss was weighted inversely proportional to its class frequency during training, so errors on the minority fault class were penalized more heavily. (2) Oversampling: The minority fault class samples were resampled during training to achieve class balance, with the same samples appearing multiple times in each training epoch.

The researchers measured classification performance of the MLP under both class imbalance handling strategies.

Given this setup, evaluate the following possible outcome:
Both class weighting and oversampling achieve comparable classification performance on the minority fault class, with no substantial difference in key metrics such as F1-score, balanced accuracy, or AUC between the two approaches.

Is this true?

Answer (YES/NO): NO